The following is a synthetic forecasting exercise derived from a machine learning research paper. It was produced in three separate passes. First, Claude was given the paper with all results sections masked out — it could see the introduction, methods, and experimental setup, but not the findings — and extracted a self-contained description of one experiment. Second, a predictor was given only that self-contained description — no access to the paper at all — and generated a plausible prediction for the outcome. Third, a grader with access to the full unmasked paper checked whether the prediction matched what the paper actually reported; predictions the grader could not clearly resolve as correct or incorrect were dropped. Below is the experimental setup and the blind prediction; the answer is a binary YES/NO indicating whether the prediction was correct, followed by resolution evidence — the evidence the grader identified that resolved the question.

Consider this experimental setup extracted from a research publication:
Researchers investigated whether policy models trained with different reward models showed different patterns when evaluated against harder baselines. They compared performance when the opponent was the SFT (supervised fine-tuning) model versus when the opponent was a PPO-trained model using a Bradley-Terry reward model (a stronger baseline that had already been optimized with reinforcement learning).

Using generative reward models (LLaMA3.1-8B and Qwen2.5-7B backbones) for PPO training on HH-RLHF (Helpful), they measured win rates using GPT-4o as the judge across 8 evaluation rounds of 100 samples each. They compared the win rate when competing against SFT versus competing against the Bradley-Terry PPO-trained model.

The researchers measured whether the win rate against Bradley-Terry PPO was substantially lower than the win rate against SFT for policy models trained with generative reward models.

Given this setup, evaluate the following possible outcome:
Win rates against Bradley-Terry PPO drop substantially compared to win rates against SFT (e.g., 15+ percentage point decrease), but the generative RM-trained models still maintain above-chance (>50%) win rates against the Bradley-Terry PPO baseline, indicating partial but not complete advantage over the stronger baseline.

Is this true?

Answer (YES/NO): NO